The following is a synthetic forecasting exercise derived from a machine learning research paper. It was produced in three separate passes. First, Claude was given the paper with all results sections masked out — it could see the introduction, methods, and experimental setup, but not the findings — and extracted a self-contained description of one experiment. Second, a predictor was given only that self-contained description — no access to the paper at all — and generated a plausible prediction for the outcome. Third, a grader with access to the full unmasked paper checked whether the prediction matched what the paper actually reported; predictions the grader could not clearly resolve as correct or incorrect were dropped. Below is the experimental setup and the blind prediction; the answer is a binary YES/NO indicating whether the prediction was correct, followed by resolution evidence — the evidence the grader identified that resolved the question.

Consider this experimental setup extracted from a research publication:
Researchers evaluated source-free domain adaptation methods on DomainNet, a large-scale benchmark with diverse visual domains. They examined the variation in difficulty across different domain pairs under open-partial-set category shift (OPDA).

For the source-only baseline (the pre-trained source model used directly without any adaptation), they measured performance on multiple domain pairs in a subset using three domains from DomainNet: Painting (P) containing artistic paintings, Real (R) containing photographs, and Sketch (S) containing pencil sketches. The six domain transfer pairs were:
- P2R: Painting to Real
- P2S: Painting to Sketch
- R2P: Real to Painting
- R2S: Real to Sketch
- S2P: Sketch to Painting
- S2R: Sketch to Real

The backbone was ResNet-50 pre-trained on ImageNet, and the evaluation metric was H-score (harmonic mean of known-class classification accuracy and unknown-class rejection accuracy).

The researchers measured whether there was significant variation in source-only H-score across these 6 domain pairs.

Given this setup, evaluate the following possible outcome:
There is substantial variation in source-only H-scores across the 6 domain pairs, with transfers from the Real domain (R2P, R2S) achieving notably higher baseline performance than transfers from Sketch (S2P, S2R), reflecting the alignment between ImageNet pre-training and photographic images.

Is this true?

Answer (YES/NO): NO